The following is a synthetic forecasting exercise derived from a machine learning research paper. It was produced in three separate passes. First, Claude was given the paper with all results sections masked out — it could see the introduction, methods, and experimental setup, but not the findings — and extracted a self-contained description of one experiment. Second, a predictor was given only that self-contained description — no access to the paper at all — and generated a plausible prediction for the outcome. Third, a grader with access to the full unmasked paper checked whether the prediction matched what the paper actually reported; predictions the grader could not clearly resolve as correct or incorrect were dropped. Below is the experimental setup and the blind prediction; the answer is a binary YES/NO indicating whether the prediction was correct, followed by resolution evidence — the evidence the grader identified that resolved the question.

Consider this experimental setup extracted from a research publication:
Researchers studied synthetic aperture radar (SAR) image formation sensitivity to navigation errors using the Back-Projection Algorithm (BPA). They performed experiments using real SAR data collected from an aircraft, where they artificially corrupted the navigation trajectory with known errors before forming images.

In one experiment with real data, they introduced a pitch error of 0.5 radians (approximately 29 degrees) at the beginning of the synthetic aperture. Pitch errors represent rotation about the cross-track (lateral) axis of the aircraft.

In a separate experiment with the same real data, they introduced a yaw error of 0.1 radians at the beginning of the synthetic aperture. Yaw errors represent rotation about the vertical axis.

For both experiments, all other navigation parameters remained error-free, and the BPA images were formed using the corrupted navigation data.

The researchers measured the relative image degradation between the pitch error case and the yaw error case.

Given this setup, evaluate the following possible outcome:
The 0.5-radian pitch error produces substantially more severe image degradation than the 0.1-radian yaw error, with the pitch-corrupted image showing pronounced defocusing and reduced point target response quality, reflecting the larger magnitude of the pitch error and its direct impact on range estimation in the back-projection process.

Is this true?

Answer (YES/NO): YES